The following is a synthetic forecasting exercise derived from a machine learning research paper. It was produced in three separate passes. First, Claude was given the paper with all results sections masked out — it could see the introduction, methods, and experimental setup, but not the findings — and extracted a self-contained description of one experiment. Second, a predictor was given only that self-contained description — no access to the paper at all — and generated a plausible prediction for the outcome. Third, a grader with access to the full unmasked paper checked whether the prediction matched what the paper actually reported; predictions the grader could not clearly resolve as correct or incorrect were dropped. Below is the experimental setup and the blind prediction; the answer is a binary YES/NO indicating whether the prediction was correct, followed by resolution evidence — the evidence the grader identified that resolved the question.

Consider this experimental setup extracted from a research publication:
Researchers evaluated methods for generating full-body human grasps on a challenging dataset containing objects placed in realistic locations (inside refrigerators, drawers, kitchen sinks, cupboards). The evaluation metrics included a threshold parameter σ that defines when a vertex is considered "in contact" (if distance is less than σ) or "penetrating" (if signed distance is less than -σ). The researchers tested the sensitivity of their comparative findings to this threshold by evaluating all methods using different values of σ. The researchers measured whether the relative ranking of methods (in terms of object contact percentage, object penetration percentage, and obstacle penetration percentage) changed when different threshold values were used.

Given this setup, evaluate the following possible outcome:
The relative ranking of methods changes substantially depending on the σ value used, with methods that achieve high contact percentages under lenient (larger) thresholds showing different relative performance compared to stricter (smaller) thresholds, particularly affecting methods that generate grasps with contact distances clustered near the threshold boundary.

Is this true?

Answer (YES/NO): NO